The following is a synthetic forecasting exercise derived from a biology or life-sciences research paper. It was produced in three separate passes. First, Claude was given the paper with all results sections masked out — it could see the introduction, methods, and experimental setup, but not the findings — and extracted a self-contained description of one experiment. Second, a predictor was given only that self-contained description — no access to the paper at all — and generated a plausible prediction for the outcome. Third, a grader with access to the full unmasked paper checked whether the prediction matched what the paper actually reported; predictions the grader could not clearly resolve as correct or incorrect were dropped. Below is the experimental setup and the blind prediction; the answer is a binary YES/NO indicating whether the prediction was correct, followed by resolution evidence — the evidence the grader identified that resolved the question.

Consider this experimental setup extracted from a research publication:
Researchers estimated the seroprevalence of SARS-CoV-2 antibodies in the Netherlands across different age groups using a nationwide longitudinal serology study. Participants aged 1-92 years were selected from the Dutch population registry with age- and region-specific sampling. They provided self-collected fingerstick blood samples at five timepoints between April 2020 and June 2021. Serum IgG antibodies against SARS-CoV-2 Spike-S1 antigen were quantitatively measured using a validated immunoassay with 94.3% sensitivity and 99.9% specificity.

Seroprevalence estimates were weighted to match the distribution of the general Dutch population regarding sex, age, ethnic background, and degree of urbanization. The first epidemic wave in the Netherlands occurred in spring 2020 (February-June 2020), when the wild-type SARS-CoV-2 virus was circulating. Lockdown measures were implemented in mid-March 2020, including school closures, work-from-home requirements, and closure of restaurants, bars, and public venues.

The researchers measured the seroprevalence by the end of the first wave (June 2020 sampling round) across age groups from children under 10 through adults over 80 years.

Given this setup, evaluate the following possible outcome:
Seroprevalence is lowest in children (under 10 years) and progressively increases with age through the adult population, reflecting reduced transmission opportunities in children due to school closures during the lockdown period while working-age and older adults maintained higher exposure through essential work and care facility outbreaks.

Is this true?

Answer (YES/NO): NO